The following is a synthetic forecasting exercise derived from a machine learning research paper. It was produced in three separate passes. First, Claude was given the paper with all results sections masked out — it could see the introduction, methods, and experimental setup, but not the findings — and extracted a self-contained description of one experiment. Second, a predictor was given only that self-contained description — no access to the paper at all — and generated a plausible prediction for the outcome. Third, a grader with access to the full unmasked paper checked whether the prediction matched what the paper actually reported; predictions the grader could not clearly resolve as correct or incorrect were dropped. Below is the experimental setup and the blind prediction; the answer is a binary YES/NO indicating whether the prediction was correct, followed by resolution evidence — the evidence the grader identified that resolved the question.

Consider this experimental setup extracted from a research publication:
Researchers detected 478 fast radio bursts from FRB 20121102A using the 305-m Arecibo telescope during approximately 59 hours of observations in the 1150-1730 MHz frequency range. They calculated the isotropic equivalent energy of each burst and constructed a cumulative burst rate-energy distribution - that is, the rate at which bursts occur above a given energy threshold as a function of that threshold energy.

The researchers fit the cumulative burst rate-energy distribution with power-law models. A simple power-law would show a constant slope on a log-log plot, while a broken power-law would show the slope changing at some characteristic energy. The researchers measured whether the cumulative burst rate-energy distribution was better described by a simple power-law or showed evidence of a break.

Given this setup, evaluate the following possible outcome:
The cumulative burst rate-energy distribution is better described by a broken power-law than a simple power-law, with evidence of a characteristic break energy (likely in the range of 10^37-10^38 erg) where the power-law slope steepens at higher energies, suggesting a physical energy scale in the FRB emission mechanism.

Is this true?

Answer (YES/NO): NO